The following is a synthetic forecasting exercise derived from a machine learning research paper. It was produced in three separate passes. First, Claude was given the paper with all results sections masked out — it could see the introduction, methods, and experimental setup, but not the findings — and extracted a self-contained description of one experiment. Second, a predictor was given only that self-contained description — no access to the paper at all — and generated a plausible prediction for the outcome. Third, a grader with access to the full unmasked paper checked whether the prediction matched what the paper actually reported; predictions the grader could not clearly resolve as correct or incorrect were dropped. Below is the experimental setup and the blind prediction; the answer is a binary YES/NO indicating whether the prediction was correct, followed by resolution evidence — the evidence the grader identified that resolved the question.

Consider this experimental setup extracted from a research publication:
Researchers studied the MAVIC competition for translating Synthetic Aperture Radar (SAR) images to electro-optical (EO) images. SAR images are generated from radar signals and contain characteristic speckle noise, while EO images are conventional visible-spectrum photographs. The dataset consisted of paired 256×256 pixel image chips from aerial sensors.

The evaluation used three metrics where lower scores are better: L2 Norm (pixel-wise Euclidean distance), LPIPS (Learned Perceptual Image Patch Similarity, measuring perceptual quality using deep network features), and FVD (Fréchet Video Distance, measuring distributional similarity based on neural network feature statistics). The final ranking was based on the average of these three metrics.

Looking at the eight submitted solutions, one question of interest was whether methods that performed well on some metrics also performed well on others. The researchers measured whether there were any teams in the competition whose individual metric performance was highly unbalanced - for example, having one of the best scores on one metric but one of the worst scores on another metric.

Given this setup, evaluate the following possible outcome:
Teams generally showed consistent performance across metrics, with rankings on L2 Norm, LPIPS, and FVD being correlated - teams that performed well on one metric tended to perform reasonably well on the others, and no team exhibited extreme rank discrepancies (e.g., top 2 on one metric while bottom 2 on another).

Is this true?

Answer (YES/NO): NO